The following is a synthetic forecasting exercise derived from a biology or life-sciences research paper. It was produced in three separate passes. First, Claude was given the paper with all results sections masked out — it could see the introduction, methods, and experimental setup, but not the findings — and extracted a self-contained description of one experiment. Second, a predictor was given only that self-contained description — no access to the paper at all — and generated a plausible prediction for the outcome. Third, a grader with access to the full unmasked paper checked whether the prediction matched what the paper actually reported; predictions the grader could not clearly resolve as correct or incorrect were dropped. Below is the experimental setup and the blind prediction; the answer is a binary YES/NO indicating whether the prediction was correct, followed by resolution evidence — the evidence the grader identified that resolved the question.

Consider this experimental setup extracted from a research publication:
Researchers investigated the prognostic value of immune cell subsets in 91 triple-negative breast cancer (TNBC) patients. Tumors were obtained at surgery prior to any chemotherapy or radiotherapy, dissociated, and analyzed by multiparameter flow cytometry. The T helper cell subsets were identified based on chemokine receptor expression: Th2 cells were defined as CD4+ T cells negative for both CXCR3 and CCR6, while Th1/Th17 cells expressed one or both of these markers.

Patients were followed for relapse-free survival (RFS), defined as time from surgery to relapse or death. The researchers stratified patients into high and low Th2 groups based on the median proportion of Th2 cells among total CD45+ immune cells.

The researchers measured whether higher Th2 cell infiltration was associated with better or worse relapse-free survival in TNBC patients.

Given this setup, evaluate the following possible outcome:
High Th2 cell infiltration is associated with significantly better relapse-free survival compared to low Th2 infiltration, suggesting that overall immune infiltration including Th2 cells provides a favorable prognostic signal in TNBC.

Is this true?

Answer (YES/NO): YES